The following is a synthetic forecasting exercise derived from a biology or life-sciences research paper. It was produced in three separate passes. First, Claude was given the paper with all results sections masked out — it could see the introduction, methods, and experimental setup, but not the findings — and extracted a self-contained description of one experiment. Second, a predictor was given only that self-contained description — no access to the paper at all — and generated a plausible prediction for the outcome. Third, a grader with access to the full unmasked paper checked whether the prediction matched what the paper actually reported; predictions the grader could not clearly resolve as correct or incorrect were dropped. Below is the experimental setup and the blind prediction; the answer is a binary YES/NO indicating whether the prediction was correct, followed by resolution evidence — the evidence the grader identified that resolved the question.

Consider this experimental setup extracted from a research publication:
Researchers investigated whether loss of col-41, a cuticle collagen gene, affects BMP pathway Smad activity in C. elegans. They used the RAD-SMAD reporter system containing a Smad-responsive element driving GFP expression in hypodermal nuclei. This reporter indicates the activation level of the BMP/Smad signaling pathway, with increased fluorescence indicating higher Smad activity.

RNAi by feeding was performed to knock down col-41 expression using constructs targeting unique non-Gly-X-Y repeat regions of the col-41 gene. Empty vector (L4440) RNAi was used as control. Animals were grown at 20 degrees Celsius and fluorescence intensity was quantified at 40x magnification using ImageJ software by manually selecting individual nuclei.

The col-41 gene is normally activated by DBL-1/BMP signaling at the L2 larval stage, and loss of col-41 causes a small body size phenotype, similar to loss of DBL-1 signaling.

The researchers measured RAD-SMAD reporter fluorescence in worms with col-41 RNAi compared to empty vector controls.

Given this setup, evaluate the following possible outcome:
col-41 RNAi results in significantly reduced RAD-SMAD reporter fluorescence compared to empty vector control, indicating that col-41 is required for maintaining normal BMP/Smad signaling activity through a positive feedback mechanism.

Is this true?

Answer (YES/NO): NO